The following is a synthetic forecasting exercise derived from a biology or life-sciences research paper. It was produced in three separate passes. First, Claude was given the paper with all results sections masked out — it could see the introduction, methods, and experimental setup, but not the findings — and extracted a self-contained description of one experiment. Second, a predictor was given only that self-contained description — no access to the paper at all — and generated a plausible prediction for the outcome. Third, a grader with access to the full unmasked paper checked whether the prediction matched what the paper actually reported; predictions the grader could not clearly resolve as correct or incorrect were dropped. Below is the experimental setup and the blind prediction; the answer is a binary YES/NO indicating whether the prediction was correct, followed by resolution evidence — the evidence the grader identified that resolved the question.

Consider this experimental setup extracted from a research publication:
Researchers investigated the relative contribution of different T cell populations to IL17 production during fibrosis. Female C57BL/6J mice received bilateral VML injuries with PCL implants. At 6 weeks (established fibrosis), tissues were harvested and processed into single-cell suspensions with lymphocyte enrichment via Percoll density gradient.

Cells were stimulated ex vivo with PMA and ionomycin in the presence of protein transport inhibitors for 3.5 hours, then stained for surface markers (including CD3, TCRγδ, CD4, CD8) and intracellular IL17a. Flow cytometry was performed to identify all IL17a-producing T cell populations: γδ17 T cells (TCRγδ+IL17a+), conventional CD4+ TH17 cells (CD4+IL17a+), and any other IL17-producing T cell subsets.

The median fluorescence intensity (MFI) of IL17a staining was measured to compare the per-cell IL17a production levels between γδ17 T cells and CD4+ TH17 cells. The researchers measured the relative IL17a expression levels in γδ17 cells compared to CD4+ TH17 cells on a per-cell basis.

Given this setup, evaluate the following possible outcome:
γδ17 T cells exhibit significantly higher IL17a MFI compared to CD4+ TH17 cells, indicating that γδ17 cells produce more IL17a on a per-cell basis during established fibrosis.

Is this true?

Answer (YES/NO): YES